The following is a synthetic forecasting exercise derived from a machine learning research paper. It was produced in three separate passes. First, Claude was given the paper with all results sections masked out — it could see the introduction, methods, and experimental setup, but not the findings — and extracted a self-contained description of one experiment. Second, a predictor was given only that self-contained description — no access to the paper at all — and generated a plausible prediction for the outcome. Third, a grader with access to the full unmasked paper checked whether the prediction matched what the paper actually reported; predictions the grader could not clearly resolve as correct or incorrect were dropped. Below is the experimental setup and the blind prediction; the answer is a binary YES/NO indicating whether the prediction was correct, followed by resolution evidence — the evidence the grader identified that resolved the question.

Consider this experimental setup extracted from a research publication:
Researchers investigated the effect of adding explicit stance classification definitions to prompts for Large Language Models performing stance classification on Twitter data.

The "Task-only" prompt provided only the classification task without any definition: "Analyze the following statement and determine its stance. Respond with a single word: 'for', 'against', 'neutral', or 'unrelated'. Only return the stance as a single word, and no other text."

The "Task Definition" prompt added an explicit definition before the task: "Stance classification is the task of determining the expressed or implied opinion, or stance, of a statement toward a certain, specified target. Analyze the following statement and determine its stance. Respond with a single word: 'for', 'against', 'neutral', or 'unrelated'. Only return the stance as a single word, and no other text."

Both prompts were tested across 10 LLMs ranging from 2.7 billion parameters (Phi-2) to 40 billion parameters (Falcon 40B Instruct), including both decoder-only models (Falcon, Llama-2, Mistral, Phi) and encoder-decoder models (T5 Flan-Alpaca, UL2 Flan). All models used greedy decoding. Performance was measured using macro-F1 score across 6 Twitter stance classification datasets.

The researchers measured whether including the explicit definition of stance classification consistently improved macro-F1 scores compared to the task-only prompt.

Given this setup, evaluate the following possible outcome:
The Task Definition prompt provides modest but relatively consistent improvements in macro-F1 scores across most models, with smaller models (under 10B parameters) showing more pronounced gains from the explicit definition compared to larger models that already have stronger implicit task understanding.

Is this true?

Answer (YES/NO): NO